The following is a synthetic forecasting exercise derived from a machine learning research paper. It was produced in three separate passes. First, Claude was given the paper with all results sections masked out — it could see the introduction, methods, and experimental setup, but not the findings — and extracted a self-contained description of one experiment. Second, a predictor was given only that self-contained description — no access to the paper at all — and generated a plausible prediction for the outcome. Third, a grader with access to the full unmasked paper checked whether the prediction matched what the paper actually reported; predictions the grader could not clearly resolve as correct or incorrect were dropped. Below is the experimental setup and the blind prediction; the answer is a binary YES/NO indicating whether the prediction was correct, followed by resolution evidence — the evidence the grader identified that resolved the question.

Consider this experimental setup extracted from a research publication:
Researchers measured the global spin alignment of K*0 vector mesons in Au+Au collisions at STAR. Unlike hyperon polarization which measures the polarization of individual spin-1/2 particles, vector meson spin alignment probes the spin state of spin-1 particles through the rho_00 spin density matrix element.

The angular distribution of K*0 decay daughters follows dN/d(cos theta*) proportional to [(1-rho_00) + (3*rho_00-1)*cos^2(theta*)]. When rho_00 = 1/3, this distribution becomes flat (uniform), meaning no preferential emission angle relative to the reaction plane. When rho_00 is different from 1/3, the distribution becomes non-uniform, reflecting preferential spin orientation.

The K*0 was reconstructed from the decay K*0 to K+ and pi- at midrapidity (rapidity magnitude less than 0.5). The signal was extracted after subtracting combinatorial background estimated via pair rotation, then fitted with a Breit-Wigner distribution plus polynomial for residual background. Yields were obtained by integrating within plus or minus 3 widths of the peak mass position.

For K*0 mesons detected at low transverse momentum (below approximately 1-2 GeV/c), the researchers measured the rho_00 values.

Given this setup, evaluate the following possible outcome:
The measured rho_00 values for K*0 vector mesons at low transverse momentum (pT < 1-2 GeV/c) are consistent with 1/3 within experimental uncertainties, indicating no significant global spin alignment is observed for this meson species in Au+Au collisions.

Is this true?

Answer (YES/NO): NO